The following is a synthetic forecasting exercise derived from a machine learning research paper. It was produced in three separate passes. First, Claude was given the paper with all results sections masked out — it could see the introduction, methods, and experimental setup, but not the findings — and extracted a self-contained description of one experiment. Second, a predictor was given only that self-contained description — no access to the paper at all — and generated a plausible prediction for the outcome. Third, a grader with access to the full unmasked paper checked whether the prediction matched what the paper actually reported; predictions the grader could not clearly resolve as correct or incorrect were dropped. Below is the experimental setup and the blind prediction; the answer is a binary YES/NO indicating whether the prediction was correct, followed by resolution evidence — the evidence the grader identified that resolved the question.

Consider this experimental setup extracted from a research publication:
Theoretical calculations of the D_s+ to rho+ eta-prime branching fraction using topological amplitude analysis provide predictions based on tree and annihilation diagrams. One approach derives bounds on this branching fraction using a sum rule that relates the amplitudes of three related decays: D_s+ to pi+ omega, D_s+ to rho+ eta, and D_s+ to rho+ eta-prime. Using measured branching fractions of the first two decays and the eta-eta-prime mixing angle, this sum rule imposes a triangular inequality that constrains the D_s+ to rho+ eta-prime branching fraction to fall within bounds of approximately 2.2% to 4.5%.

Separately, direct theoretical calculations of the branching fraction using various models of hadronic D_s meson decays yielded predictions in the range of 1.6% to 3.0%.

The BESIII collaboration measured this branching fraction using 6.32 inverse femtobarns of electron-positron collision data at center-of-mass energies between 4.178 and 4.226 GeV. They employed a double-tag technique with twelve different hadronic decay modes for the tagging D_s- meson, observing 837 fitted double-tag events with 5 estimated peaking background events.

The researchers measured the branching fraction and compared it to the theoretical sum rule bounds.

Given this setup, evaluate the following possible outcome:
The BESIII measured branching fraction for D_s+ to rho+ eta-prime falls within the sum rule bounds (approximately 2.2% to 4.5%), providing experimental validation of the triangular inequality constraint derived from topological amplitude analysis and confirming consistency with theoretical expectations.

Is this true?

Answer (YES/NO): NO